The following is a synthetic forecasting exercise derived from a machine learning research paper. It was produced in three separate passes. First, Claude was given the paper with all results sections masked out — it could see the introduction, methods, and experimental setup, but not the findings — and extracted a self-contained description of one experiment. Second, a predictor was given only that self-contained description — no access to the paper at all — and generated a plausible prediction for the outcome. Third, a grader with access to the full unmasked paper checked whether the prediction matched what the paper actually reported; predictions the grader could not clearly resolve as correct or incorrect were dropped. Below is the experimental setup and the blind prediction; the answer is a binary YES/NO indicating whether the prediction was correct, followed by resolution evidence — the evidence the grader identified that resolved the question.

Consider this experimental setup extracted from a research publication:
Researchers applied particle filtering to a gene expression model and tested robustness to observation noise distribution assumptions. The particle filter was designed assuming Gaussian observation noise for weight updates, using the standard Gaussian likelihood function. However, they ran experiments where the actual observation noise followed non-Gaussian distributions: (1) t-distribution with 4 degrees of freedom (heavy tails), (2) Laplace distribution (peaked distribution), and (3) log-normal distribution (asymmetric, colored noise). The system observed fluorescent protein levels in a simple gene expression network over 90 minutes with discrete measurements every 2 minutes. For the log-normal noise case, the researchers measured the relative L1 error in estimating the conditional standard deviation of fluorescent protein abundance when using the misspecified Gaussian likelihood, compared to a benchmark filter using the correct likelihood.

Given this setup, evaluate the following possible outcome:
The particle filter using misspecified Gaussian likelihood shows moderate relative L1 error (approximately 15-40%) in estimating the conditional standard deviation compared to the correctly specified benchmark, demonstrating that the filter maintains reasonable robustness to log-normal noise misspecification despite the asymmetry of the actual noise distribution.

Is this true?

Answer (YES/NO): NO